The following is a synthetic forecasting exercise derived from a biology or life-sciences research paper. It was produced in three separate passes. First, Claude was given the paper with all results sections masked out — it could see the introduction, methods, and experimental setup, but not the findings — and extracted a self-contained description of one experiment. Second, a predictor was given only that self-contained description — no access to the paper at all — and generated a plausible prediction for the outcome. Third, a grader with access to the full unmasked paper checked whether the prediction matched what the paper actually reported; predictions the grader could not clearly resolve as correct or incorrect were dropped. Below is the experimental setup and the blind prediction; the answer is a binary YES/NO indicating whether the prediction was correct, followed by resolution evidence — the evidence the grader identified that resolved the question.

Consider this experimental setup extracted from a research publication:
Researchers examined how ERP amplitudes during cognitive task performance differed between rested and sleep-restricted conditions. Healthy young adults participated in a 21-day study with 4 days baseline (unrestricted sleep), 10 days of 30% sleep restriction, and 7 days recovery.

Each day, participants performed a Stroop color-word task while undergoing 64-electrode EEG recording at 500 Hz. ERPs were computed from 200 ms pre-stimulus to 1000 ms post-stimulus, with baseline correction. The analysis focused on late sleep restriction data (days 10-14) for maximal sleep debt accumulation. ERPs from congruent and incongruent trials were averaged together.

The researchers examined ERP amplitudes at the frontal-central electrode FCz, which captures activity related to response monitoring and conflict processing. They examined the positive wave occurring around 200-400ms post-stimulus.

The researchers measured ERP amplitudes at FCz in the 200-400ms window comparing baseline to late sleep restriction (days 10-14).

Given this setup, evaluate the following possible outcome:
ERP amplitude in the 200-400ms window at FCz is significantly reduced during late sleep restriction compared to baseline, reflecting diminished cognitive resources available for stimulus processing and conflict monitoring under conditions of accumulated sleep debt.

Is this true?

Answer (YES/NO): YES